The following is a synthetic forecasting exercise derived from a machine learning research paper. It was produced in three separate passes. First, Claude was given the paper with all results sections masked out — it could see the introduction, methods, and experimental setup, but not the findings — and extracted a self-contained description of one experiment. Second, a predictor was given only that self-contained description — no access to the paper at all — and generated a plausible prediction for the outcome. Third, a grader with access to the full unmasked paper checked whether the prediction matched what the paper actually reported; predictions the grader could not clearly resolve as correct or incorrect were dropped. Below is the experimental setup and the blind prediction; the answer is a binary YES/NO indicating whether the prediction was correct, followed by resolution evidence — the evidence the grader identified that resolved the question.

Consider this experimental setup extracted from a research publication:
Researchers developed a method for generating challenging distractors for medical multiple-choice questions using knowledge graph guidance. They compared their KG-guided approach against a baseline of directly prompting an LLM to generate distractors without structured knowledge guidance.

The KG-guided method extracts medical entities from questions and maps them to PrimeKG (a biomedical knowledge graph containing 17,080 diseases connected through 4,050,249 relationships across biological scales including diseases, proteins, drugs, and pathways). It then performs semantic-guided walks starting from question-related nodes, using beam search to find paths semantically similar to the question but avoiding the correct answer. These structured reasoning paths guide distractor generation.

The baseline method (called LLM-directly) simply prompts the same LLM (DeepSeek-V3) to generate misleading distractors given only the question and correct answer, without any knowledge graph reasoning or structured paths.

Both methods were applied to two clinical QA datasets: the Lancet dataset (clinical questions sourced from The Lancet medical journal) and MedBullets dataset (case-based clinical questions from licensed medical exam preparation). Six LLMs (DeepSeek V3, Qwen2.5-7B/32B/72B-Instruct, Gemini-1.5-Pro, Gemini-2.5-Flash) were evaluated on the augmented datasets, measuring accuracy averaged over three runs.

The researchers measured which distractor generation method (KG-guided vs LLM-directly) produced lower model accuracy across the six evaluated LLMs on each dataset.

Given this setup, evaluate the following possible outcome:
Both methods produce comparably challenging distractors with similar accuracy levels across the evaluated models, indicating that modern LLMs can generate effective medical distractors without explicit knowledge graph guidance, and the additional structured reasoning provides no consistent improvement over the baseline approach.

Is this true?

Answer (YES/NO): NO